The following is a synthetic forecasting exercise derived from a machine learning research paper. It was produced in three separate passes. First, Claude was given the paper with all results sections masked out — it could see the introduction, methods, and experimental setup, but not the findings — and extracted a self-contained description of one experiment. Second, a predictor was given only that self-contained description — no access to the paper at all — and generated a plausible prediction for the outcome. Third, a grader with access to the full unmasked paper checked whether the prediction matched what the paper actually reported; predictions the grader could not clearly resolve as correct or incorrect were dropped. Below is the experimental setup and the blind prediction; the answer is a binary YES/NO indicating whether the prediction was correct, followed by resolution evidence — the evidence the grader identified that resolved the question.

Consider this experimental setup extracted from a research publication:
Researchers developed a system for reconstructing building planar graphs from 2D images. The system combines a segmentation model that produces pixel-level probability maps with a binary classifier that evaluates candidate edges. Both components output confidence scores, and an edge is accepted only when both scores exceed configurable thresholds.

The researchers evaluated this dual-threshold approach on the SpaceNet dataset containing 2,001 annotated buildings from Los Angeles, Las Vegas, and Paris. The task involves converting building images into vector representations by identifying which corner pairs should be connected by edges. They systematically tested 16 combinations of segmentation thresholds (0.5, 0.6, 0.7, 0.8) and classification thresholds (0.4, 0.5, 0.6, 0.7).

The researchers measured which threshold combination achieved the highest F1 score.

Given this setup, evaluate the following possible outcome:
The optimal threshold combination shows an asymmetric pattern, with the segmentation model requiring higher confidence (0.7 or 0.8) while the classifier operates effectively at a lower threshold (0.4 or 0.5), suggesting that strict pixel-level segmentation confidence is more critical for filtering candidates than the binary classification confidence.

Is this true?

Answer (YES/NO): YES